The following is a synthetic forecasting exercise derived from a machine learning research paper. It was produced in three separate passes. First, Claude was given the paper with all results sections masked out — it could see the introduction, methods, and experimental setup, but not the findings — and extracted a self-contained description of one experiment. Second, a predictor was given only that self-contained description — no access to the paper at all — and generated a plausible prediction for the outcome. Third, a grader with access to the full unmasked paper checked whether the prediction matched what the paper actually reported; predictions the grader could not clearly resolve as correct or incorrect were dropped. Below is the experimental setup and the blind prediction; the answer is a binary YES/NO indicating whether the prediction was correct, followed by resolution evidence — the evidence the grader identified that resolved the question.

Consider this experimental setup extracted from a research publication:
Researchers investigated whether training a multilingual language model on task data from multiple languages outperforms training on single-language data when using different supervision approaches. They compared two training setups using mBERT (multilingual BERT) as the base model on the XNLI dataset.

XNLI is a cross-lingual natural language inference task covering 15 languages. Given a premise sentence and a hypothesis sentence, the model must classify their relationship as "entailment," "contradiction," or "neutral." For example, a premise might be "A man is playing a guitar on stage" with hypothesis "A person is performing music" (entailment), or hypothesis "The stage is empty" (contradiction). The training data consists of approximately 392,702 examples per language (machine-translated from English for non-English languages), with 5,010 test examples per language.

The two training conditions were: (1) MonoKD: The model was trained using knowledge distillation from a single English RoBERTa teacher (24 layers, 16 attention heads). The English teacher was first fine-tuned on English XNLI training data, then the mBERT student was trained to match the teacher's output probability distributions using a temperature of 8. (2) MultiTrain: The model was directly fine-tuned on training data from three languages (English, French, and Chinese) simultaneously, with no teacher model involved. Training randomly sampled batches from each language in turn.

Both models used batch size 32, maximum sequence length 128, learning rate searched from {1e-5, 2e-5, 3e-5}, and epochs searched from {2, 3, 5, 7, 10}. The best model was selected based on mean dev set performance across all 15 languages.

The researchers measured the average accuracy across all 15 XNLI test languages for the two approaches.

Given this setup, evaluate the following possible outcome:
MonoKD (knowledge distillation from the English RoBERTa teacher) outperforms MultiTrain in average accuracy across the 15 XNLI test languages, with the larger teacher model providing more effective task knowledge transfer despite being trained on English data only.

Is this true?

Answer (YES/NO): NO